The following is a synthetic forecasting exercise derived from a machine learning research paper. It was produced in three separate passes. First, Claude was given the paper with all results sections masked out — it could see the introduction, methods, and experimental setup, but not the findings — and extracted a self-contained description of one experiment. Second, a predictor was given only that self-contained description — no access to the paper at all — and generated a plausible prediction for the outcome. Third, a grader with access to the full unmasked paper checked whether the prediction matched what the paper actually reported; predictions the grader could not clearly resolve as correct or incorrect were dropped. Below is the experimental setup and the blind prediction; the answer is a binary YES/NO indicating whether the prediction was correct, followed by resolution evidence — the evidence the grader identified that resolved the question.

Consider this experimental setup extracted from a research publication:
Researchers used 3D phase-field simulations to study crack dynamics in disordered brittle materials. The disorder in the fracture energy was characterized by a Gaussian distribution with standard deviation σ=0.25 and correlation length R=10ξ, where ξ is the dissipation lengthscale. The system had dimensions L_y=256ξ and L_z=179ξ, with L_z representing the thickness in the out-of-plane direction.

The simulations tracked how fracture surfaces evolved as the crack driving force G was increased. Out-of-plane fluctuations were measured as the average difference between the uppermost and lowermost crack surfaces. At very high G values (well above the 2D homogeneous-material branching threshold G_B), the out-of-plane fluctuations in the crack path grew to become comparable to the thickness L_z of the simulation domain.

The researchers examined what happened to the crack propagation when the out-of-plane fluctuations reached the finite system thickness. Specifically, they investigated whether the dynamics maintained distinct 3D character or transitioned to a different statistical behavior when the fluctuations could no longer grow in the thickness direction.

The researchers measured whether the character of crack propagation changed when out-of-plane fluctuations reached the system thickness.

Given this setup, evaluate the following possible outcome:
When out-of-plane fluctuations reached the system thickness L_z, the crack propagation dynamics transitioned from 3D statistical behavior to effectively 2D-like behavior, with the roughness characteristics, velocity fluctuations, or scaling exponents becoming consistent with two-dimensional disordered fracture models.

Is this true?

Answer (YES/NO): YES